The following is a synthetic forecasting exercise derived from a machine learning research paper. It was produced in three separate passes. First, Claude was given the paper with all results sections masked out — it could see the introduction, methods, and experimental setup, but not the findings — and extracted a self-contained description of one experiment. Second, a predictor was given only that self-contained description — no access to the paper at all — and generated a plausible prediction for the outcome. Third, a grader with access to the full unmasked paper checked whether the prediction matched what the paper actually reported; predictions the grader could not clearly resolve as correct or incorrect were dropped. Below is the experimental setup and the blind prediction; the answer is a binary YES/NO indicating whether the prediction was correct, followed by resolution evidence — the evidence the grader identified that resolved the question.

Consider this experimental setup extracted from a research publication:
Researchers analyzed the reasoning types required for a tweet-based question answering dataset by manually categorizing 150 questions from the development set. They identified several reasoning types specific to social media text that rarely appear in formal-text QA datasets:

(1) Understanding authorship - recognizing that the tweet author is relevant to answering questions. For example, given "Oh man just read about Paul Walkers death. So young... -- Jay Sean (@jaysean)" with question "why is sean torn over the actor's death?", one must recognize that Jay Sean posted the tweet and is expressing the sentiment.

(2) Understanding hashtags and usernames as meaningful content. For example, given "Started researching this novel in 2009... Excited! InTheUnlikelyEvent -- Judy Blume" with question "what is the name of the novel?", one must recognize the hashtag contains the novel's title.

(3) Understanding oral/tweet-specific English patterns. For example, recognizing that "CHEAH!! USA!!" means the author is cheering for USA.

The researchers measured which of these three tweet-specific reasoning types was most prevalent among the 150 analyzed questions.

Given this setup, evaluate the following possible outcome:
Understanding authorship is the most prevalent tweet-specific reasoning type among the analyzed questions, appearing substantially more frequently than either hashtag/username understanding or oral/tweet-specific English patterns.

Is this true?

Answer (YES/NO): YES